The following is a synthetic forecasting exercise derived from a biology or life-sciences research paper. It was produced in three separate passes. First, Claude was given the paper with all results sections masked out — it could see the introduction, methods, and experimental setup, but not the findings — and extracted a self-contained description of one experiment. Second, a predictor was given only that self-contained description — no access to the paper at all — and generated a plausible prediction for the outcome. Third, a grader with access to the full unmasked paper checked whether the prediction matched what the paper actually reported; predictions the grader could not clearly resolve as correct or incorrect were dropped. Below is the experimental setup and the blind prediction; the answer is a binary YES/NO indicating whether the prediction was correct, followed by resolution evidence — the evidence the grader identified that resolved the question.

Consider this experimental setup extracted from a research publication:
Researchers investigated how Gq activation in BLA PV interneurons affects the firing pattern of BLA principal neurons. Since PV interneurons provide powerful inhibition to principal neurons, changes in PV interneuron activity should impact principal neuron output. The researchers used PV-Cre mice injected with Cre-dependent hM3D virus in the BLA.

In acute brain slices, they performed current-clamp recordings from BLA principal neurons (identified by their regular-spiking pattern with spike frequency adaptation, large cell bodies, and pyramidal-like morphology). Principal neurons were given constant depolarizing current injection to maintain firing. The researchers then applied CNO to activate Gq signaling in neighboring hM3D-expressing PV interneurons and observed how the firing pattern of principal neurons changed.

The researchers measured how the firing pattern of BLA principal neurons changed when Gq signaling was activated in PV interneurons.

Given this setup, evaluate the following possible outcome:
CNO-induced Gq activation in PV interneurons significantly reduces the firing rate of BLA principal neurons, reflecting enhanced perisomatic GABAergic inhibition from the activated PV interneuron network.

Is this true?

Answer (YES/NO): NO